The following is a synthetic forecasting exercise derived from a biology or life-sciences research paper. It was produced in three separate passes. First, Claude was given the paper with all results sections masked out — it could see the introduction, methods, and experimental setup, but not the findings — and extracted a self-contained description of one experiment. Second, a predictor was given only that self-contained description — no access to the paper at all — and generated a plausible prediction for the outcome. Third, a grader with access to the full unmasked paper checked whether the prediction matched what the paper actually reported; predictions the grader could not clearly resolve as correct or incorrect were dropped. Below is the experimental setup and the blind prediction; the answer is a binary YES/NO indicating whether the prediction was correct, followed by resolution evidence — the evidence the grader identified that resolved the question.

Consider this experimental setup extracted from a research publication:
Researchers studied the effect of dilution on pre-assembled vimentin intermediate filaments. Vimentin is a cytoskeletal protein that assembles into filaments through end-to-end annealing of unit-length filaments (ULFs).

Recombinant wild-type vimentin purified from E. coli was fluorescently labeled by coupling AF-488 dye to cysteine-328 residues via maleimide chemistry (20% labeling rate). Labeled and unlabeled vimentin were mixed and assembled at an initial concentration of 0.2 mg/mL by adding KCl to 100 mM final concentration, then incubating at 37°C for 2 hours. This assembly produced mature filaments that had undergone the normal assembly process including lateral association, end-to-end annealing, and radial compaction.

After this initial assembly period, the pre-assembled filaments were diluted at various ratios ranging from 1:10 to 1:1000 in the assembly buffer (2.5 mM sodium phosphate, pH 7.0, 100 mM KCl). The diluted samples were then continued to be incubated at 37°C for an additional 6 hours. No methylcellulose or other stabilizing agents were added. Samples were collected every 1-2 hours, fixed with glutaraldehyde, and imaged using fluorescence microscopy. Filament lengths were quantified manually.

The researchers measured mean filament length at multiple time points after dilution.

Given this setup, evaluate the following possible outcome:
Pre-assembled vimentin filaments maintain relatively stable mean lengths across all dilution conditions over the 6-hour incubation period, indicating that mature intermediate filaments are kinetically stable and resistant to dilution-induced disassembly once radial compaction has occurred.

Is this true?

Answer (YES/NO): NO